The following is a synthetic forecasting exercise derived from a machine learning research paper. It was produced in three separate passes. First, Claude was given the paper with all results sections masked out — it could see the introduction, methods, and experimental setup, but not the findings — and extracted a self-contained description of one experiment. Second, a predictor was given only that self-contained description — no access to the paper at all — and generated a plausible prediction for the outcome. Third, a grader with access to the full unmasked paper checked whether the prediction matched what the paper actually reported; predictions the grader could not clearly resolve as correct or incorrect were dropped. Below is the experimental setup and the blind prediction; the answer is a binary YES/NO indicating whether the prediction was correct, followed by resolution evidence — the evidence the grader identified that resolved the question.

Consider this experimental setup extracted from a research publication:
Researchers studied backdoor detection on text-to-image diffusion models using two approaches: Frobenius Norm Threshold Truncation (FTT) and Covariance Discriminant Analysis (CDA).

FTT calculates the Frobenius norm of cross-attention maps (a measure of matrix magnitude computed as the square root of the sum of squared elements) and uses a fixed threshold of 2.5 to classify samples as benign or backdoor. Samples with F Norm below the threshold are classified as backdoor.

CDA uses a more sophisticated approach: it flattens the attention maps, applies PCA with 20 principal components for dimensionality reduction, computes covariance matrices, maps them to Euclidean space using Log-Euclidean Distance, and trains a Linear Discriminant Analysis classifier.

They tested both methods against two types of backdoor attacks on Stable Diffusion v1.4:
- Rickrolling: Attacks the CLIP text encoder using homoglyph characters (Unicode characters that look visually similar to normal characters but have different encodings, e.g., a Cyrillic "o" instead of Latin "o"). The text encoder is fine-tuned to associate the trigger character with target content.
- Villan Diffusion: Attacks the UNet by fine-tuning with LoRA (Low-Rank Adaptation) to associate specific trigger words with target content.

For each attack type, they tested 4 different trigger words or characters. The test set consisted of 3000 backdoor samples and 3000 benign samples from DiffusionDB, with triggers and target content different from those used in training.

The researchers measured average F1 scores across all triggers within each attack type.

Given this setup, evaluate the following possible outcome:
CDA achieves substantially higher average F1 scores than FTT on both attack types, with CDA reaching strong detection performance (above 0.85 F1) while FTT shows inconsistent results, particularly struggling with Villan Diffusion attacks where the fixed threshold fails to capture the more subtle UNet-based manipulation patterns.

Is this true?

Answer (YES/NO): NO